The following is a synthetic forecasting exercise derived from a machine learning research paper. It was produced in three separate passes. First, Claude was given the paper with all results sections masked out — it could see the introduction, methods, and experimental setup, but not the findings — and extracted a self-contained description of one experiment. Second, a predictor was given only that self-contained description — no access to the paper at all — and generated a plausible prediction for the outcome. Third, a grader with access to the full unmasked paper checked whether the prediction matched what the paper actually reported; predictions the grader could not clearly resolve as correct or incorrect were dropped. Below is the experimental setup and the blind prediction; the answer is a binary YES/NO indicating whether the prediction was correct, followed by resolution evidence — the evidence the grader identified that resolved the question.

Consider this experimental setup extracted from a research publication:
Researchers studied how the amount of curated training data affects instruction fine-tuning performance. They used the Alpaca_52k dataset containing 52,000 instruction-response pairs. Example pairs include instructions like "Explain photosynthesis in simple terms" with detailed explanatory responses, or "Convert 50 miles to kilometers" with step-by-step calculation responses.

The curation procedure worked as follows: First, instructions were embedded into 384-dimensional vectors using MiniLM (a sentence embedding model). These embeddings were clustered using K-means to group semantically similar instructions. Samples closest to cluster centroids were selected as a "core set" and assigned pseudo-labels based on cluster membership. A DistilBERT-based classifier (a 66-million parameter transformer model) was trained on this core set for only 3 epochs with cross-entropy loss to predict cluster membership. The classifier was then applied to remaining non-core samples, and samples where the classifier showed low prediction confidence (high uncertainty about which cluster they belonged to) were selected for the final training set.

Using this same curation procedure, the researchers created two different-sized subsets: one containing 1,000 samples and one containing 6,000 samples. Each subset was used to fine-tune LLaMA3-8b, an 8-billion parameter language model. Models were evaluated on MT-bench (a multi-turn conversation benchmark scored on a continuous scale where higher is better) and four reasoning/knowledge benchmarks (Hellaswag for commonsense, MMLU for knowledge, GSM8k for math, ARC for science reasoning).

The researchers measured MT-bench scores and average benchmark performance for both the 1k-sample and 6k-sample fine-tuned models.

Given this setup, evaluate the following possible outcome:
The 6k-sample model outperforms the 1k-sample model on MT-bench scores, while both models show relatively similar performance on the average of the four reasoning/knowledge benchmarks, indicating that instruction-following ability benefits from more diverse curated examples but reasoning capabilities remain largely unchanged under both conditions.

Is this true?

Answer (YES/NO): YES